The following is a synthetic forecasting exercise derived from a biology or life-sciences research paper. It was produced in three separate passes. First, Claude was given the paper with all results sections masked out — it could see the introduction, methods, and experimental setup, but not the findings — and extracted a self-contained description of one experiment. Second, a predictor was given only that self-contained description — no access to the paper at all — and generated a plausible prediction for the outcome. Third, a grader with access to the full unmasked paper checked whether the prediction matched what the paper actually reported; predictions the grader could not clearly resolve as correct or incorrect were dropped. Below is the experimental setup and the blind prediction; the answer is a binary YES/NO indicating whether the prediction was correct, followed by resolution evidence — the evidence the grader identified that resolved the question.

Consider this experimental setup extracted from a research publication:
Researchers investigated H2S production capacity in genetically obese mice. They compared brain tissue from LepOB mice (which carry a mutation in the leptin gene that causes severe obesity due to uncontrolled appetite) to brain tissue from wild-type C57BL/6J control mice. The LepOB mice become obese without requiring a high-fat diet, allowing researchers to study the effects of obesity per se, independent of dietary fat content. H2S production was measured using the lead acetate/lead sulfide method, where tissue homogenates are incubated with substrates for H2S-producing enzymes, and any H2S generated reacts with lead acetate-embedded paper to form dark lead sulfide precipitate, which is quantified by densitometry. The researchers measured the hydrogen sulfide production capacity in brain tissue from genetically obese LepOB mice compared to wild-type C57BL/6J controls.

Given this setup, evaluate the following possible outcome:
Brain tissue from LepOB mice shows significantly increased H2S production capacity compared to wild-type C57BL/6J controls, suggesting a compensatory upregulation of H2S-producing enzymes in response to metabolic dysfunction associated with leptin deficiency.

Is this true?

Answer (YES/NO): NO